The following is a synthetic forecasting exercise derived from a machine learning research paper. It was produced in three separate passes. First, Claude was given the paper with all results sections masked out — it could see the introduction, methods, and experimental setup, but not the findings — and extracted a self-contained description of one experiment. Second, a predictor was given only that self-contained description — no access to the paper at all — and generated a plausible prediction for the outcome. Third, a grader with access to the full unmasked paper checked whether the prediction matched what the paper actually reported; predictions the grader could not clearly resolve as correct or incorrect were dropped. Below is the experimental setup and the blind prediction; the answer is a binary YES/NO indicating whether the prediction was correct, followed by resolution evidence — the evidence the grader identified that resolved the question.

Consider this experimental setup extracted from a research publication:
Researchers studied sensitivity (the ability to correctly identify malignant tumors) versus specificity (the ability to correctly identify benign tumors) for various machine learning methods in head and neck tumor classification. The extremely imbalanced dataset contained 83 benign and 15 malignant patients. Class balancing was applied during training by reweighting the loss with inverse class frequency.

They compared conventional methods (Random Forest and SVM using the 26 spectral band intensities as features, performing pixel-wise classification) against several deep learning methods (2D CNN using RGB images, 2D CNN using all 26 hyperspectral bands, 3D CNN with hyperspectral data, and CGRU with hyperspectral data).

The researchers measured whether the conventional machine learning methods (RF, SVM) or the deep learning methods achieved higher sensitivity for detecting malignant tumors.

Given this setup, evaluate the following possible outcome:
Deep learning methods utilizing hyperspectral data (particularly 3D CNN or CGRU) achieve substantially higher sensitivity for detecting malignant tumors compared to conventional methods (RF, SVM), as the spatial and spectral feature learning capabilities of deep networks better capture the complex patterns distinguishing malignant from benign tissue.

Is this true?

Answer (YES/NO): NO